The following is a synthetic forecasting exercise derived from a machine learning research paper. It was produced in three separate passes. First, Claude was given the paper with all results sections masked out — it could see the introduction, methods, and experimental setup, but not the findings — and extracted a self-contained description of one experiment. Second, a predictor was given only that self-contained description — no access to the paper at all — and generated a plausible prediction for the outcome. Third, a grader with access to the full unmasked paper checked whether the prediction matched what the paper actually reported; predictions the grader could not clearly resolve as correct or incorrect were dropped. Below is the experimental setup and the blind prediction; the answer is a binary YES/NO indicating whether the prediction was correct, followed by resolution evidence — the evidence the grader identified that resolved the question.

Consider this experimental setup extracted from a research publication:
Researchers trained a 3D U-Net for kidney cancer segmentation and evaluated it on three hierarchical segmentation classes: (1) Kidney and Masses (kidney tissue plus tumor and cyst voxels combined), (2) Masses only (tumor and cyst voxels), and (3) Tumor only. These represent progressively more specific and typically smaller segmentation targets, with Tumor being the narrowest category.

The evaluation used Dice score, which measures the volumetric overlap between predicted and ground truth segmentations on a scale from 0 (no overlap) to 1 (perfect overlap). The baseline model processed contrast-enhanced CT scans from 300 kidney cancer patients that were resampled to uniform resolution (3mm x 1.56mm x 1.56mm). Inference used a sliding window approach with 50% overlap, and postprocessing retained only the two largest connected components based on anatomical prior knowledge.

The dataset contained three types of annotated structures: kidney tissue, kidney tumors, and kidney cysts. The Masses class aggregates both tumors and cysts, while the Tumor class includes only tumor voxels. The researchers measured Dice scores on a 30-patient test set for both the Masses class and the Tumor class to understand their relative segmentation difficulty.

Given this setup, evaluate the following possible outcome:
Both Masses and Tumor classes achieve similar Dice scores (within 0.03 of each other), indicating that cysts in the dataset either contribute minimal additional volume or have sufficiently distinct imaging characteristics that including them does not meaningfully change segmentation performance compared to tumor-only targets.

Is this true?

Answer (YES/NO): YES